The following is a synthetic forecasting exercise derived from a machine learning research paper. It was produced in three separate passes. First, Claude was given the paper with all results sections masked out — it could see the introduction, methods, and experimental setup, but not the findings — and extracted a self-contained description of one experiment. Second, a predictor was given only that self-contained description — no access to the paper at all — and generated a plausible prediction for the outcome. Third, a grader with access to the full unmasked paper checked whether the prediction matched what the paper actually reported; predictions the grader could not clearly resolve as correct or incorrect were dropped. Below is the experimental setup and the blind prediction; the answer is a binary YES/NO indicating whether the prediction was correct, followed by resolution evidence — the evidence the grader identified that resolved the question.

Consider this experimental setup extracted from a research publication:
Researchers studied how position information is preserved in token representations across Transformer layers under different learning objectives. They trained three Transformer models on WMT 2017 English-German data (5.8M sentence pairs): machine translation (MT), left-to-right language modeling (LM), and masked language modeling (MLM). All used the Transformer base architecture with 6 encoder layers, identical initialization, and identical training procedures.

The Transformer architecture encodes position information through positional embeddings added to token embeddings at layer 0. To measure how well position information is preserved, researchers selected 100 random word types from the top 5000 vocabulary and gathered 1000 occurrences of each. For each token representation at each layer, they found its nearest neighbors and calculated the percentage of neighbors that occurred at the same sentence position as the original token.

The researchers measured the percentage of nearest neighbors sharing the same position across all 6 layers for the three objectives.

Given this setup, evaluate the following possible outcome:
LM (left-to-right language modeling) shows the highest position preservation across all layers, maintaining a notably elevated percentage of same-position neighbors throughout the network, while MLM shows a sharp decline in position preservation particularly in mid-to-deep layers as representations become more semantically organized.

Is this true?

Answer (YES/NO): NO